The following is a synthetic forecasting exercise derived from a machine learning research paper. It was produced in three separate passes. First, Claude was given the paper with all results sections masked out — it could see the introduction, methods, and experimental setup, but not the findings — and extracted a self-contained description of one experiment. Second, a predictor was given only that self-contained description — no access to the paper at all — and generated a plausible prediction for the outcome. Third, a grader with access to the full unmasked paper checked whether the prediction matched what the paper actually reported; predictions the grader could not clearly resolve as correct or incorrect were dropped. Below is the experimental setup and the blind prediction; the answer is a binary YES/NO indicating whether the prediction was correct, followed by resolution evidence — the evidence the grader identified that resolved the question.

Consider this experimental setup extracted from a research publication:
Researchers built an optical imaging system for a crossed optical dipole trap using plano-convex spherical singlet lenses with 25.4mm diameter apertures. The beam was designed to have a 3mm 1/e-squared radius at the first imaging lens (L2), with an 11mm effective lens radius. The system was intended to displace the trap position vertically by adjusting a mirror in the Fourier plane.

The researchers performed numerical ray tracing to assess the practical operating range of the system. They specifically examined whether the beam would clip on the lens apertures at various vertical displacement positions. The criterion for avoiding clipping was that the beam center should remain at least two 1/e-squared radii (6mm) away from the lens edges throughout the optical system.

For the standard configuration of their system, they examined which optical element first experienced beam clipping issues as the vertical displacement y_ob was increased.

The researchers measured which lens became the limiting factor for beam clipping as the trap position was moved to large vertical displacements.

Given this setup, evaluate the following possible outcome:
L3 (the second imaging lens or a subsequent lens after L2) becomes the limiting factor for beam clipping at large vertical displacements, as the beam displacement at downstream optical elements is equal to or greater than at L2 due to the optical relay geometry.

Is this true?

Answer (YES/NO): NO